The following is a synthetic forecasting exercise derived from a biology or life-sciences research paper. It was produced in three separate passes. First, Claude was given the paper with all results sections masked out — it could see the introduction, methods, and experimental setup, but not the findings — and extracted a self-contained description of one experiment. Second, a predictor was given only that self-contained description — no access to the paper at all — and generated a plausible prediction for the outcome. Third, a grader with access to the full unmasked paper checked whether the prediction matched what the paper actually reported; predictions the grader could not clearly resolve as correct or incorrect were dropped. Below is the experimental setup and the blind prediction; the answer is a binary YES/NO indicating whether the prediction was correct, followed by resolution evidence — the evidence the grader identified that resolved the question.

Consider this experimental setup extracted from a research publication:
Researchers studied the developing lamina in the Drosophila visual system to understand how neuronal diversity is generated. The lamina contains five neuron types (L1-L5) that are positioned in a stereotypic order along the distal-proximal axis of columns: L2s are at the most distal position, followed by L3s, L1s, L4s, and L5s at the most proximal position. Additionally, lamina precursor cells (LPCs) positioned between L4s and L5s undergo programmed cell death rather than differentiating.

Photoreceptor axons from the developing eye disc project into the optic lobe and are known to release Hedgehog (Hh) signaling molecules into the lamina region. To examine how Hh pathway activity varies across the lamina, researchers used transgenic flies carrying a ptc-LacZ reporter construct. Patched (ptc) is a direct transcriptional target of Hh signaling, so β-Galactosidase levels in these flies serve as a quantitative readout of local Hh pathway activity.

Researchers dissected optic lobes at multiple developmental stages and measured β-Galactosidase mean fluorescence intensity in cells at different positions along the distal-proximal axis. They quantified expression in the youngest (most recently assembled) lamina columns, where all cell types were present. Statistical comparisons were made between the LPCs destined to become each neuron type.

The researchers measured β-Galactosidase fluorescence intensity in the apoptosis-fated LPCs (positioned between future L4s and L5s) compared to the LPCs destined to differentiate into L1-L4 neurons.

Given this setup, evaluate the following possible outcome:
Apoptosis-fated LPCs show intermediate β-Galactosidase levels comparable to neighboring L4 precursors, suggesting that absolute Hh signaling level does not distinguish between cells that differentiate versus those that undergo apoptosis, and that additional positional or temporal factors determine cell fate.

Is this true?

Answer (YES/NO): NO